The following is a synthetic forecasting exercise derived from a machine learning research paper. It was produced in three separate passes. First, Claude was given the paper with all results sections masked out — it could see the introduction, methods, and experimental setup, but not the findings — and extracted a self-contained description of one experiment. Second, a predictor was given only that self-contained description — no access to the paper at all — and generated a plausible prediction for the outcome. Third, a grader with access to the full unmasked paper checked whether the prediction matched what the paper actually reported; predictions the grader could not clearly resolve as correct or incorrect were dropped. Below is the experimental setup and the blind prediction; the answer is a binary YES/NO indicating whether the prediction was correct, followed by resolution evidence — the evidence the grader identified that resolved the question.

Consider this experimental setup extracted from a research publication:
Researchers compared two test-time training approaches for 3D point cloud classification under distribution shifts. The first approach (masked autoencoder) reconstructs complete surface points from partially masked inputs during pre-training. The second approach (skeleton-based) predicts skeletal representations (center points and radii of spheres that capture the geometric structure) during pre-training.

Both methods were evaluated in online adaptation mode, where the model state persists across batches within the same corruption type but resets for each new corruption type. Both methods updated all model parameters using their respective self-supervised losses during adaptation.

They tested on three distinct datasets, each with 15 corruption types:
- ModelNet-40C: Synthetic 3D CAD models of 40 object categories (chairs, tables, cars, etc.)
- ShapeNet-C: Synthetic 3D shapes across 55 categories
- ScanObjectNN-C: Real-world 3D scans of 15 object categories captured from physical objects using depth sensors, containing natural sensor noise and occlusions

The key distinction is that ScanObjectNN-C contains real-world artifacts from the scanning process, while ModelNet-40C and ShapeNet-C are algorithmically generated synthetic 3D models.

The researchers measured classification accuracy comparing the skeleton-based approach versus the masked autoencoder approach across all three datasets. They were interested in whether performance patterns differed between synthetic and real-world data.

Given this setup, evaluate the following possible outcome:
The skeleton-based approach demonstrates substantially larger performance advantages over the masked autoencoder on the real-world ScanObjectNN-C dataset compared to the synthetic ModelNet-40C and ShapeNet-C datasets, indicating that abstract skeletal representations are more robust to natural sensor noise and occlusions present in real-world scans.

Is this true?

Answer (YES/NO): YES